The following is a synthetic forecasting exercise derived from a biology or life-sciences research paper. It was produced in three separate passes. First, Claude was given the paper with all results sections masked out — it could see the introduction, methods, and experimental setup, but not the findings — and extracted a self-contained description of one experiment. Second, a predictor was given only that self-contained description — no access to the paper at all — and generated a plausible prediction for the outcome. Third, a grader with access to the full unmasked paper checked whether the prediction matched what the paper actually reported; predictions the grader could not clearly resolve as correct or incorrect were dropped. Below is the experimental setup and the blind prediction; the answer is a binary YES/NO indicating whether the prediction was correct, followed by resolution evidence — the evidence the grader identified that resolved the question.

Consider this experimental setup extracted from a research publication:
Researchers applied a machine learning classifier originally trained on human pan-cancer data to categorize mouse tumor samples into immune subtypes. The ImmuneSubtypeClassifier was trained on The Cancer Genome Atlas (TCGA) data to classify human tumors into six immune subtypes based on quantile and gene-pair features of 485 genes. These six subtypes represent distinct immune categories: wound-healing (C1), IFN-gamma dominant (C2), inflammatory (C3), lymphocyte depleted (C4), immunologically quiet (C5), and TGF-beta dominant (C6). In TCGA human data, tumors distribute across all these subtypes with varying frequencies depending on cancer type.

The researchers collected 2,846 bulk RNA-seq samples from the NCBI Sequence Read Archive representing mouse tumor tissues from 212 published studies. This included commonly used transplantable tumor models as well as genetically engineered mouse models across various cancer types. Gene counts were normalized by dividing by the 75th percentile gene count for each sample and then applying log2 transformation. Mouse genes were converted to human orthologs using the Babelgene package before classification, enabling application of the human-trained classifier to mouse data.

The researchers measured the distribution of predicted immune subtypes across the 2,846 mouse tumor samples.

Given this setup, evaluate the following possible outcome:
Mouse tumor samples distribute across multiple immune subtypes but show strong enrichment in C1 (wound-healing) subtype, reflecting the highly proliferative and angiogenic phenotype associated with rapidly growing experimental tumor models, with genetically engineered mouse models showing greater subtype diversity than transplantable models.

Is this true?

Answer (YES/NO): NO